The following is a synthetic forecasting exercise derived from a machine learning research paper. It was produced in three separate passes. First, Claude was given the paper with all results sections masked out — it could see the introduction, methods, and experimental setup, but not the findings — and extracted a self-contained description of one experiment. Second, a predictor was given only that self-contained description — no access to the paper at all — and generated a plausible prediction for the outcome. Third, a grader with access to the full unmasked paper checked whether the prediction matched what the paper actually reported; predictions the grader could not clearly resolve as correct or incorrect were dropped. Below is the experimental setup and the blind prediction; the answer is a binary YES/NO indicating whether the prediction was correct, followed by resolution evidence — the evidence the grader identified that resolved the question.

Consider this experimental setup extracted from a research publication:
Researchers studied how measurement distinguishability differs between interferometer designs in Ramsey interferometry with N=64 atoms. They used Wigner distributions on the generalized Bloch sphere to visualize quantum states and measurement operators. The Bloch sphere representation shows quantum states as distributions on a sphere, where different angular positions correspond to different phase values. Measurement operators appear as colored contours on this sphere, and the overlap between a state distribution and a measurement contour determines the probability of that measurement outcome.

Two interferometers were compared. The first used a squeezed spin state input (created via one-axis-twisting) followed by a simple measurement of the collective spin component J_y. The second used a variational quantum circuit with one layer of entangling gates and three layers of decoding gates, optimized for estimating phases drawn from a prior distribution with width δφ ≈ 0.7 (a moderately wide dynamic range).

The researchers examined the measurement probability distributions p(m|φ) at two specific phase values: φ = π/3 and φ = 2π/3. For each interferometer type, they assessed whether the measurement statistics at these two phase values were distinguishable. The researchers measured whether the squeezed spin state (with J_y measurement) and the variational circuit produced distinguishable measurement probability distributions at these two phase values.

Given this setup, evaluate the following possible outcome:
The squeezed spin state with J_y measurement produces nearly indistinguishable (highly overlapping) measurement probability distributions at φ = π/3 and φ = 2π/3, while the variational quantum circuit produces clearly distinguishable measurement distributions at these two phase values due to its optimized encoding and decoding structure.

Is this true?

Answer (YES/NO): YES